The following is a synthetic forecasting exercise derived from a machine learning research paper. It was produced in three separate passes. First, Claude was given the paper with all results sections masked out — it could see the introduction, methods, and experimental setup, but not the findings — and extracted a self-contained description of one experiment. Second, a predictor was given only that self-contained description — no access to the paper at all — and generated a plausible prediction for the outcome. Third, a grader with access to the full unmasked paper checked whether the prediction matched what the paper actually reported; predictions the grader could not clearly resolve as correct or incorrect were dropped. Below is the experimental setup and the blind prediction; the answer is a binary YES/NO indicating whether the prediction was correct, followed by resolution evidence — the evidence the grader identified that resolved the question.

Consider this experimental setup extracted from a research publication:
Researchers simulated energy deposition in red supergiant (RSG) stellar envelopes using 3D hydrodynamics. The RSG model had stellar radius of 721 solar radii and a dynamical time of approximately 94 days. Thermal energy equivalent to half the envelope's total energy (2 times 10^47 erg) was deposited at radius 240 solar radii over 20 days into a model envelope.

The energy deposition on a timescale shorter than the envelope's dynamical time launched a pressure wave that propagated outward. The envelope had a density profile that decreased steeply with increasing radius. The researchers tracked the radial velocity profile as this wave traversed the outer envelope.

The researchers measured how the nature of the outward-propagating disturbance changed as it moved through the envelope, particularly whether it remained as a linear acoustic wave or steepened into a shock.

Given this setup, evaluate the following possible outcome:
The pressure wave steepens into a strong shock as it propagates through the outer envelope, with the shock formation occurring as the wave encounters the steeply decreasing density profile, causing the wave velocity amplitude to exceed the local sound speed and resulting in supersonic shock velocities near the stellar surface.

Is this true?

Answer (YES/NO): YES